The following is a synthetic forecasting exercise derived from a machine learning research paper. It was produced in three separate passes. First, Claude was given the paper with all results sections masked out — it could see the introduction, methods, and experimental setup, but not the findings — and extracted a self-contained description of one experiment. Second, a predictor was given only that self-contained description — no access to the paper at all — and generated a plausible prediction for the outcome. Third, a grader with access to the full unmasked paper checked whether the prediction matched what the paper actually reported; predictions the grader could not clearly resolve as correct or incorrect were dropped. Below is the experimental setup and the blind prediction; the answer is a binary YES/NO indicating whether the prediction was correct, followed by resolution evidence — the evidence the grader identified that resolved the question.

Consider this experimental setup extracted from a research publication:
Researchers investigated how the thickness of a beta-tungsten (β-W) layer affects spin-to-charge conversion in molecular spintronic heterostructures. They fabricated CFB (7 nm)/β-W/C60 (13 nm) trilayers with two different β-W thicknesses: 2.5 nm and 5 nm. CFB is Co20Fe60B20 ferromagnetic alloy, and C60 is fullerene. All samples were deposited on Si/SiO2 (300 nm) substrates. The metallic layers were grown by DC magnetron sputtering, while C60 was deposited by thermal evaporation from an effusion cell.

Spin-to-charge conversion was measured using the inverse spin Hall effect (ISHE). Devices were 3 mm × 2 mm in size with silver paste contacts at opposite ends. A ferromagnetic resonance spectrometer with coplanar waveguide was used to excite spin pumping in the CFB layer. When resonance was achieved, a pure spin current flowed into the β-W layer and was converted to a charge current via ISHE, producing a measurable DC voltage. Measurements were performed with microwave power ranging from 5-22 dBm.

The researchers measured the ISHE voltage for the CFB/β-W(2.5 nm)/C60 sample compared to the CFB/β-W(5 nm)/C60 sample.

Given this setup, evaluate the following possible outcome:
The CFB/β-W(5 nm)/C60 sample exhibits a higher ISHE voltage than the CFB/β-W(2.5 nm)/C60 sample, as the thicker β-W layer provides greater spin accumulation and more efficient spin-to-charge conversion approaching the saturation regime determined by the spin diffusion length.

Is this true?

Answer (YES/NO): NO